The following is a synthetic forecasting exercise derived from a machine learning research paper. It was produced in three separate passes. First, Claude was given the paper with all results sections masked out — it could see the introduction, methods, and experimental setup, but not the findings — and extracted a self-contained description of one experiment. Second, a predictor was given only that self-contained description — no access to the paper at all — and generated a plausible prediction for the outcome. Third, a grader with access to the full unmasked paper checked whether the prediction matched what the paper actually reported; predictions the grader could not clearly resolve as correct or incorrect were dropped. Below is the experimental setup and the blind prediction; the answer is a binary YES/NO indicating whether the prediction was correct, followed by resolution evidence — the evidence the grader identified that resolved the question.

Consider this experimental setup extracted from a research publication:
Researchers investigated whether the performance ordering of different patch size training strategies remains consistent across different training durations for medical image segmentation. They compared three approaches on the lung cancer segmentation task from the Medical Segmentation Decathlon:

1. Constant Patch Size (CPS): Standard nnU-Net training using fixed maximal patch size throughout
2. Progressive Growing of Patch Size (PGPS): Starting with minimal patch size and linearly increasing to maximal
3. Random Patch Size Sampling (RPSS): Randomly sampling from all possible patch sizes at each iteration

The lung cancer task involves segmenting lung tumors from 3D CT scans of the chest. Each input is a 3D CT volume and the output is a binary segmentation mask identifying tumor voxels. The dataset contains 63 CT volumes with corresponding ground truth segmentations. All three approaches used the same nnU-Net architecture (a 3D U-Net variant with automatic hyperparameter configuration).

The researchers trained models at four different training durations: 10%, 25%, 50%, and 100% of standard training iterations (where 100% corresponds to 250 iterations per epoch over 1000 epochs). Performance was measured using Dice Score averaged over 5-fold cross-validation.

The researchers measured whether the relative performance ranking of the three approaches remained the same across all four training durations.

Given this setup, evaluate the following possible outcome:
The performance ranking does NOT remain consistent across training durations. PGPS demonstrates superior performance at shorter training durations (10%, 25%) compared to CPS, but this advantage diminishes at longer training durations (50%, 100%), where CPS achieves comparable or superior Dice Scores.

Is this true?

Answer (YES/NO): NO